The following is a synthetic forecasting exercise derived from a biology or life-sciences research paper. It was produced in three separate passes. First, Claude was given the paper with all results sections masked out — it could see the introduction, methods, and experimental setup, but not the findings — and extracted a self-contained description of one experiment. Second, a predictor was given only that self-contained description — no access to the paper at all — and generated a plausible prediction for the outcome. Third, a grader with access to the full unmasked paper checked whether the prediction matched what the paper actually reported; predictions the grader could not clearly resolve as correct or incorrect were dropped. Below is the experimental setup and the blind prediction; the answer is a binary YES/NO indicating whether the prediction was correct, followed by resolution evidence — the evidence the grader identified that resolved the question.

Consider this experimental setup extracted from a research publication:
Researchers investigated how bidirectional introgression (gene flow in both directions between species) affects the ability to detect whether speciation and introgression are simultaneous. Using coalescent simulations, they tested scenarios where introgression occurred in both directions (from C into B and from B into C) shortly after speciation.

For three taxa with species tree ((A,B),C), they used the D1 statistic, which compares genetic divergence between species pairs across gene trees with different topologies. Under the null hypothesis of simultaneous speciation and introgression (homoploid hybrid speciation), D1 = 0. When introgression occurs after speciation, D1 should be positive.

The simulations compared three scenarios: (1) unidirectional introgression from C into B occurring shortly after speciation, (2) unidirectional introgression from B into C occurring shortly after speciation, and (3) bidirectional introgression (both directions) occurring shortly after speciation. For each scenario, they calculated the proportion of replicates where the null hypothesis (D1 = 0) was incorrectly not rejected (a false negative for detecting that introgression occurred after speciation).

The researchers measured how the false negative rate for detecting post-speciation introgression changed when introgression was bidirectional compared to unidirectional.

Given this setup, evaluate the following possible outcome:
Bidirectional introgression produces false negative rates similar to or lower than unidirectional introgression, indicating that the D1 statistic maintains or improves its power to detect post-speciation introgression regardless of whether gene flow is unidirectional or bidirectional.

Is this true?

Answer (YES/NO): NO